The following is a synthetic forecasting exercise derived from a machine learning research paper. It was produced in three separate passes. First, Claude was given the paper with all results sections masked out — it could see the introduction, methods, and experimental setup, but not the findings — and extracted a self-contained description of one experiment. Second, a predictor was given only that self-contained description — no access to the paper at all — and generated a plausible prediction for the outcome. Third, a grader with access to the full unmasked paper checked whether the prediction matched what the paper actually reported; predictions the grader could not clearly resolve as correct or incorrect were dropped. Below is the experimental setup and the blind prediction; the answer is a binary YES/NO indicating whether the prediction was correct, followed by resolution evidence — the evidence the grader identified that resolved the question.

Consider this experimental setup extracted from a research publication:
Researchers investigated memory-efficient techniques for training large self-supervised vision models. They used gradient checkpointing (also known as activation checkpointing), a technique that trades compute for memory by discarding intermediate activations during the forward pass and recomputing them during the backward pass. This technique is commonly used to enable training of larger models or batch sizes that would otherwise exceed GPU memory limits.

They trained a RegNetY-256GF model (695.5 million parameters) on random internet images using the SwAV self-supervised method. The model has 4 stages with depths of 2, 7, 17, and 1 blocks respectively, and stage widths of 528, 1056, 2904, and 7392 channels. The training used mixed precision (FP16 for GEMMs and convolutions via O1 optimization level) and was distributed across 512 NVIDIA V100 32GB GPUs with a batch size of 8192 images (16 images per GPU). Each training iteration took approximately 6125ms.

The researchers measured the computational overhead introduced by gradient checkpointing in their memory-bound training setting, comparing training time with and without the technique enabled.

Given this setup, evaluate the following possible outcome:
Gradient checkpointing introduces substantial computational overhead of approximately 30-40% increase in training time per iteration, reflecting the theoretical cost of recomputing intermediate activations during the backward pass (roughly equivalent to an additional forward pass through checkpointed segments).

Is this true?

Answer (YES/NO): NO